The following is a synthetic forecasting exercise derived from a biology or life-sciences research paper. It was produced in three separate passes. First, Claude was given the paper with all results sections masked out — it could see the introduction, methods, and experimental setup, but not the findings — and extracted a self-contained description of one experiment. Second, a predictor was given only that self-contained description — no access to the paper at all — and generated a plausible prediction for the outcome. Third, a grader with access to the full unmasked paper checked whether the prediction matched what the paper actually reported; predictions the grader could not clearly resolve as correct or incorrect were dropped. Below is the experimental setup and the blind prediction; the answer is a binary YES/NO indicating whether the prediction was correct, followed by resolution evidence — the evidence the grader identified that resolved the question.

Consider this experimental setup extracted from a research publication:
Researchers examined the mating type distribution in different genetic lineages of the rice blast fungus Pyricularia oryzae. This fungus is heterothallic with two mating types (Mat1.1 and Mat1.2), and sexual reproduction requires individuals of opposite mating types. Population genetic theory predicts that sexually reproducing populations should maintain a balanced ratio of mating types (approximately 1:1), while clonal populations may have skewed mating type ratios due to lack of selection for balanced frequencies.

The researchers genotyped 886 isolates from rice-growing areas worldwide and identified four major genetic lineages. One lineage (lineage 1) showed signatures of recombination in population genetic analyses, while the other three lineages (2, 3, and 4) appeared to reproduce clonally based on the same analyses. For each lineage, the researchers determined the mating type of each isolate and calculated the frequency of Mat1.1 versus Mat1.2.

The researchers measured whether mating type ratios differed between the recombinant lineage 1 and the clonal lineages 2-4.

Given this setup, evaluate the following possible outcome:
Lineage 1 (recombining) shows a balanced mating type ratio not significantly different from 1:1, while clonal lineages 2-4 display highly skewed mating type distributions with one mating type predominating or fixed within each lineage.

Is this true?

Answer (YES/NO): YES